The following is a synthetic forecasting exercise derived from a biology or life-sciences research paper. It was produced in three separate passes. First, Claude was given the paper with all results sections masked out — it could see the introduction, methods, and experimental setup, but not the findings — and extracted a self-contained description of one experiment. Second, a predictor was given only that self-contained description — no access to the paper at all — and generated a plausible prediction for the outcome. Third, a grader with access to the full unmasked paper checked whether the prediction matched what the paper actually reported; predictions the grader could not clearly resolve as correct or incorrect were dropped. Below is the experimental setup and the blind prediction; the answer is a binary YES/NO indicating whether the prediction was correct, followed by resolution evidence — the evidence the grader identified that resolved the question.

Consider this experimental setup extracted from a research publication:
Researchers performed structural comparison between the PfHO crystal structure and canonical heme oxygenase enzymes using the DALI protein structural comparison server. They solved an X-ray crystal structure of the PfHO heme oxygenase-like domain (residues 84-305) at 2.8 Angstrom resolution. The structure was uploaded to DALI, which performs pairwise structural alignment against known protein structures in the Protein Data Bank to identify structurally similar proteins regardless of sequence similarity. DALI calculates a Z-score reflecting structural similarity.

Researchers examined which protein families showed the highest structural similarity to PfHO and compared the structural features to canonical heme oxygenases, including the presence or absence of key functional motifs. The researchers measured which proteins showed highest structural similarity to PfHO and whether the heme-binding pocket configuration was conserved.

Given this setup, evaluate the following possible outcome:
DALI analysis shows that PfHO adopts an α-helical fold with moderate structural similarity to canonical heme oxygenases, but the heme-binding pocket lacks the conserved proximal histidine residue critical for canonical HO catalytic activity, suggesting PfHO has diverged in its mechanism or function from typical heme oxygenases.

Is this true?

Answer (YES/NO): NO